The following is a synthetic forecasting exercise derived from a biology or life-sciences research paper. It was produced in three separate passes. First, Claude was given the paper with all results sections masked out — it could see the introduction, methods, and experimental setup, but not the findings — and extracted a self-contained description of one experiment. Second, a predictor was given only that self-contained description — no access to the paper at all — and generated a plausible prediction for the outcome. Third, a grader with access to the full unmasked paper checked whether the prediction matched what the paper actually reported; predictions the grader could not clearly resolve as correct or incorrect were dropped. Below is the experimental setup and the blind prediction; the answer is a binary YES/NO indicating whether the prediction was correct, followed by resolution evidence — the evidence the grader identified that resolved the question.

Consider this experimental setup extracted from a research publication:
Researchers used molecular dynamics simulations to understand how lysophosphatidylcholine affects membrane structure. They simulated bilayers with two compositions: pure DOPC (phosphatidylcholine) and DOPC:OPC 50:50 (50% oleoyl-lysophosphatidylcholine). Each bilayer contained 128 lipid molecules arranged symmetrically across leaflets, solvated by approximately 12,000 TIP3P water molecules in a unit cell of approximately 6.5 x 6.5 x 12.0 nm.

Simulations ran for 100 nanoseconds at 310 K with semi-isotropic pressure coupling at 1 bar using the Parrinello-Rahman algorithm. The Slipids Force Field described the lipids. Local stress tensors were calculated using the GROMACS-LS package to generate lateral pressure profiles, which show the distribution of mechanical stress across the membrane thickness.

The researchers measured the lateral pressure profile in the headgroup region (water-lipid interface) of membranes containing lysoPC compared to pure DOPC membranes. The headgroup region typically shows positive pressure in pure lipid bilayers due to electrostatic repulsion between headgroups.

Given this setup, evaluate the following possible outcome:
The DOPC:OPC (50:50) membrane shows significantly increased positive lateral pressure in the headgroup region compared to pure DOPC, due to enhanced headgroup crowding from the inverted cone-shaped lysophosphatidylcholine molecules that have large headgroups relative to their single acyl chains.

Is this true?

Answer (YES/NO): NO